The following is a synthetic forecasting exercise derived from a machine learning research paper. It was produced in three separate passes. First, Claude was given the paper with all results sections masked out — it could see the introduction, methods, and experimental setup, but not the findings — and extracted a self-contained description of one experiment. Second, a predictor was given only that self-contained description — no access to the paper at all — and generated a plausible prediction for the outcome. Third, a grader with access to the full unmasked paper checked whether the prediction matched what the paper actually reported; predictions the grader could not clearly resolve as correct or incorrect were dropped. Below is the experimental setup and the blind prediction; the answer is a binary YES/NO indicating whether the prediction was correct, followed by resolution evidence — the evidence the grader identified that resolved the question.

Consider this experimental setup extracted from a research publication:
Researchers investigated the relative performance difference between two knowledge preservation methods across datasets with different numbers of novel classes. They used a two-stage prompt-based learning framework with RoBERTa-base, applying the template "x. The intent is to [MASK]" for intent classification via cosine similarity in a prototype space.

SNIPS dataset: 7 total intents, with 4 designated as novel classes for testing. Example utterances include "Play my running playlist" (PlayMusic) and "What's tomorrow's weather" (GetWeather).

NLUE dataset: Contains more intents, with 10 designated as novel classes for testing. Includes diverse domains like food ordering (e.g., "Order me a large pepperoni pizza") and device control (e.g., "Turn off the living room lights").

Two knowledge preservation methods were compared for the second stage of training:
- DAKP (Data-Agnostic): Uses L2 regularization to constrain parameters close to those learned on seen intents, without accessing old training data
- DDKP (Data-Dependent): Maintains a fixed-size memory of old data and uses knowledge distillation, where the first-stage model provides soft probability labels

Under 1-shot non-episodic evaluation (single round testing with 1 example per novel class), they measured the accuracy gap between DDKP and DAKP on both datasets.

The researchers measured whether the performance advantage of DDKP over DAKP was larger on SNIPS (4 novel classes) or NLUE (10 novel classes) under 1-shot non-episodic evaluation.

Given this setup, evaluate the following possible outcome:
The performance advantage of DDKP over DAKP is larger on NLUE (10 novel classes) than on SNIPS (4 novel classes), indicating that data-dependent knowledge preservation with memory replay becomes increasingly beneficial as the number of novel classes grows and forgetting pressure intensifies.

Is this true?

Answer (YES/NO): YES